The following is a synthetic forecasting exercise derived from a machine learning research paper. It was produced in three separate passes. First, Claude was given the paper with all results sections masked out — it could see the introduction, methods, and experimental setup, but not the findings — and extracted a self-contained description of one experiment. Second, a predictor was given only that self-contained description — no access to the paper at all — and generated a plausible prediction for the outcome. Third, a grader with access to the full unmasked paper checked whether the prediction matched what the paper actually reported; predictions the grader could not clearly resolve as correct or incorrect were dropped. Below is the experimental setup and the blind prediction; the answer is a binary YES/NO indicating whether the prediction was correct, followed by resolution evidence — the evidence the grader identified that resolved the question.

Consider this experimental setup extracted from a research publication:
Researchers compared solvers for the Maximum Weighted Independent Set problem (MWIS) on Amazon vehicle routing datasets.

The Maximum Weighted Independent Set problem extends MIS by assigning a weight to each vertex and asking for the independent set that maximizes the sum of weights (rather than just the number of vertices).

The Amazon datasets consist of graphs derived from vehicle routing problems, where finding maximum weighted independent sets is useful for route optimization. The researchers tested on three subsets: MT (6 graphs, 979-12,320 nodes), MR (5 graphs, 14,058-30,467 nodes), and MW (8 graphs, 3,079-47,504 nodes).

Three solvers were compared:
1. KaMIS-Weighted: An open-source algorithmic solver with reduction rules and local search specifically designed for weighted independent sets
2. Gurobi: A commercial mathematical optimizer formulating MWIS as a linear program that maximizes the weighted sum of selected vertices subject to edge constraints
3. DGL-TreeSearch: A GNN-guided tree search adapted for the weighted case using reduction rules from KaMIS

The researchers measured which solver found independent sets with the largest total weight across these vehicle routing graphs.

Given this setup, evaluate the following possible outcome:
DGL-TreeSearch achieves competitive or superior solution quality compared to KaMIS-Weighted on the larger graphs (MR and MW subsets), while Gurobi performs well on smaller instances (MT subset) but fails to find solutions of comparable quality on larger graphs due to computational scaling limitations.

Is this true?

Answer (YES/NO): NO